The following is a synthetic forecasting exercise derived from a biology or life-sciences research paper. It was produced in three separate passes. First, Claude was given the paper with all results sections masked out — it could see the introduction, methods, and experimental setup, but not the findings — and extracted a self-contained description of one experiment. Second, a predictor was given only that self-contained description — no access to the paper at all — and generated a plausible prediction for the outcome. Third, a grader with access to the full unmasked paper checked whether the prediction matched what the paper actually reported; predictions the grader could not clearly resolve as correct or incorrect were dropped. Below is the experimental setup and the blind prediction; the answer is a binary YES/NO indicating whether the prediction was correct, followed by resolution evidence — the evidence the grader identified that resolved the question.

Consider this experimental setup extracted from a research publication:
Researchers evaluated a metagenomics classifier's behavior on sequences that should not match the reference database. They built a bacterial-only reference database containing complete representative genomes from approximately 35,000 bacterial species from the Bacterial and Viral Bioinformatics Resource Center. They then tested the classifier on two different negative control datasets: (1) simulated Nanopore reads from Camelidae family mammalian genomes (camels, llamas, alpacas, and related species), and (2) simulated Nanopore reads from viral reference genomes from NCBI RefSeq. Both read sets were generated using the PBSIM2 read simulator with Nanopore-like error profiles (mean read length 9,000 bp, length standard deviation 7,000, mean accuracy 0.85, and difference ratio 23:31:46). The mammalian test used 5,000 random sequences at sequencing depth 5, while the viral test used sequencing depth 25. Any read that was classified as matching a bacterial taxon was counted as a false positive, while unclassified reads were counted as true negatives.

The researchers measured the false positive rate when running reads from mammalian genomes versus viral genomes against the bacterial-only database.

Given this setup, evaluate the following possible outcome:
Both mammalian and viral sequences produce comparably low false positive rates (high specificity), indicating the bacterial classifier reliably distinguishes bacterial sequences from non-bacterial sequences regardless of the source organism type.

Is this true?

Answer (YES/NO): NO